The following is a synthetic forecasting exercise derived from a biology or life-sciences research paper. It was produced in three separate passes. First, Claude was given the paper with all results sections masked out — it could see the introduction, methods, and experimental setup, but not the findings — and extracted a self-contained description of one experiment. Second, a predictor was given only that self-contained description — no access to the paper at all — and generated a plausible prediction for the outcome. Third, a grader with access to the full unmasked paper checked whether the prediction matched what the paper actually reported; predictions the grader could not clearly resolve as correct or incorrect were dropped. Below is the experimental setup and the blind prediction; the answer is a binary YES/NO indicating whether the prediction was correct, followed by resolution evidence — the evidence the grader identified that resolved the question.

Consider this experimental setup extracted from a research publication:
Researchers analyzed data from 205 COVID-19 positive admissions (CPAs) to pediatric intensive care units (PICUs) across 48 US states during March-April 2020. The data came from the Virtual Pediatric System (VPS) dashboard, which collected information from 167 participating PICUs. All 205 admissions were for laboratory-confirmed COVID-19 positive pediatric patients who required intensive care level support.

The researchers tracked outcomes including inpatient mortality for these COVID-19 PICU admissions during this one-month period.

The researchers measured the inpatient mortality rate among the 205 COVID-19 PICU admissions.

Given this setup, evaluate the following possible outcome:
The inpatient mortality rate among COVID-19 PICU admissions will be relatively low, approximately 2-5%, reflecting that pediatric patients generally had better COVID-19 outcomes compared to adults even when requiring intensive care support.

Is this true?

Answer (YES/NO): NO